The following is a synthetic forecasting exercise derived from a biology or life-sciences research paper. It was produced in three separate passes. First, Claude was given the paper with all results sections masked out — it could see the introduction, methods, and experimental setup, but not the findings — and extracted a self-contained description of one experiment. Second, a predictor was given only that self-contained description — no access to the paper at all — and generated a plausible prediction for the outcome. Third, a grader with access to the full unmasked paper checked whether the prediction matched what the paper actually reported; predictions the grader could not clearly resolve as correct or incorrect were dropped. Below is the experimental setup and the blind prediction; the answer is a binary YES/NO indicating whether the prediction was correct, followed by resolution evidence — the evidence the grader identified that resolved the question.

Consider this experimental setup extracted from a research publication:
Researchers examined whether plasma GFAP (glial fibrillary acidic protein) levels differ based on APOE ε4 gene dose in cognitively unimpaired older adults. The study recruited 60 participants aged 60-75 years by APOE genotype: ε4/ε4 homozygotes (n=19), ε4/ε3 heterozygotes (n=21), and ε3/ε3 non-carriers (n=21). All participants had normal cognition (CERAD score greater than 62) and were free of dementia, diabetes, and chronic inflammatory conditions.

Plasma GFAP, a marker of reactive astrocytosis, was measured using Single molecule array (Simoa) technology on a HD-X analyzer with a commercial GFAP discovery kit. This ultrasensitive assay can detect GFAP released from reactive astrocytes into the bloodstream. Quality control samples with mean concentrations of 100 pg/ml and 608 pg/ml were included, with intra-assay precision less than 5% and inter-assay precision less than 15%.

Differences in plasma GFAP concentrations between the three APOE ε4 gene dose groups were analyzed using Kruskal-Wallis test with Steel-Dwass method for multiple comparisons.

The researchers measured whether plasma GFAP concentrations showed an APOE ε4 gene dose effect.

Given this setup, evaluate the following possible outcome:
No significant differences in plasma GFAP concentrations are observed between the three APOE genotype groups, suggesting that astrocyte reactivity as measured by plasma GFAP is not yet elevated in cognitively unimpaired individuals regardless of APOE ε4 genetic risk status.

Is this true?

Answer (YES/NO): NO